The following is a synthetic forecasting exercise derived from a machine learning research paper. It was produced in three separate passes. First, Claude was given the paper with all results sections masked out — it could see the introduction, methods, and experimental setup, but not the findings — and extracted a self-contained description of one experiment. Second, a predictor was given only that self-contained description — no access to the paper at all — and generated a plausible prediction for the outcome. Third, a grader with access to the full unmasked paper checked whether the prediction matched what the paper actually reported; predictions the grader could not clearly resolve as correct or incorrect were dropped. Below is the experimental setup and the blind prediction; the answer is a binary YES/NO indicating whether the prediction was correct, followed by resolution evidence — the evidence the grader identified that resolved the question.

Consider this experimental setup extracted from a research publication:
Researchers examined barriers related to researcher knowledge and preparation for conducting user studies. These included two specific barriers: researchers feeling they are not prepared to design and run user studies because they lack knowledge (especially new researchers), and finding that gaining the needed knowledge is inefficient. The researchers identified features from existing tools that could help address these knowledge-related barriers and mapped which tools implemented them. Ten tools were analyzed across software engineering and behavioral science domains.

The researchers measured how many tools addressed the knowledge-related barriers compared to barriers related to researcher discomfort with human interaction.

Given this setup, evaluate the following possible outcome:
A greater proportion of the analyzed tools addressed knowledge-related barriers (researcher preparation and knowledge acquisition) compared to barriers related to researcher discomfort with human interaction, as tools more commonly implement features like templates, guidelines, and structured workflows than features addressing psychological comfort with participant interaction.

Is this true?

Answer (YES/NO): NO